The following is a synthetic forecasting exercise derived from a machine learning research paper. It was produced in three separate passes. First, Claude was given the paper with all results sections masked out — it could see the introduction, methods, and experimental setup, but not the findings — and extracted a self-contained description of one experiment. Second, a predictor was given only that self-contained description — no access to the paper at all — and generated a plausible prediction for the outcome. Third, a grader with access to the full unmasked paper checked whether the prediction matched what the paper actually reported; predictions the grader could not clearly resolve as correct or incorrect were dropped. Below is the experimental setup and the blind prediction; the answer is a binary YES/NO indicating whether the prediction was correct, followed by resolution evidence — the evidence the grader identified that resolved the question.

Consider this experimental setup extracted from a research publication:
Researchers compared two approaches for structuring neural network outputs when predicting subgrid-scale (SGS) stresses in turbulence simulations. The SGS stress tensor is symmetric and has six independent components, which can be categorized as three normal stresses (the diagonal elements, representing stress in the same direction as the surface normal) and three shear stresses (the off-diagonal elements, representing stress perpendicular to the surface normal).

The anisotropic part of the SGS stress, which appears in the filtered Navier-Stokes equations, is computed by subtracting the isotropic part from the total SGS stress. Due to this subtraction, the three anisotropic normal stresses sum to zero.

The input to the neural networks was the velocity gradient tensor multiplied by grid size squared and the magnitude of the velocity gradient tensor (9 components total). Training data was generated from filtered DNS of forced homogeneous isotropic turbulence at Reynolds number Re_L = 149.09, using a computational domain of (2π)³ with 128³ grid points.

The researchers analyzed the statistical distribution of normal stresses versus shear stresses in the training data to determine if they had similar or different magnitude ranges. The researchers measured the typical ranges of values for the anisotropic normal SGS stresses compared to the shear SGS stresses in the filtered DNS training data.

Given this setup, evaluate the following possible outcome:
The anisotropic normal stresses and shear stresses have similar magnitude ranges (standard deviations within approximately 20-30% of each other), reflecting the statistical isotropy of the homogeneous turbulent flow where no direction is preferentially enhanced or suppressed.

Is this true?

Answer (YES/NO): NO